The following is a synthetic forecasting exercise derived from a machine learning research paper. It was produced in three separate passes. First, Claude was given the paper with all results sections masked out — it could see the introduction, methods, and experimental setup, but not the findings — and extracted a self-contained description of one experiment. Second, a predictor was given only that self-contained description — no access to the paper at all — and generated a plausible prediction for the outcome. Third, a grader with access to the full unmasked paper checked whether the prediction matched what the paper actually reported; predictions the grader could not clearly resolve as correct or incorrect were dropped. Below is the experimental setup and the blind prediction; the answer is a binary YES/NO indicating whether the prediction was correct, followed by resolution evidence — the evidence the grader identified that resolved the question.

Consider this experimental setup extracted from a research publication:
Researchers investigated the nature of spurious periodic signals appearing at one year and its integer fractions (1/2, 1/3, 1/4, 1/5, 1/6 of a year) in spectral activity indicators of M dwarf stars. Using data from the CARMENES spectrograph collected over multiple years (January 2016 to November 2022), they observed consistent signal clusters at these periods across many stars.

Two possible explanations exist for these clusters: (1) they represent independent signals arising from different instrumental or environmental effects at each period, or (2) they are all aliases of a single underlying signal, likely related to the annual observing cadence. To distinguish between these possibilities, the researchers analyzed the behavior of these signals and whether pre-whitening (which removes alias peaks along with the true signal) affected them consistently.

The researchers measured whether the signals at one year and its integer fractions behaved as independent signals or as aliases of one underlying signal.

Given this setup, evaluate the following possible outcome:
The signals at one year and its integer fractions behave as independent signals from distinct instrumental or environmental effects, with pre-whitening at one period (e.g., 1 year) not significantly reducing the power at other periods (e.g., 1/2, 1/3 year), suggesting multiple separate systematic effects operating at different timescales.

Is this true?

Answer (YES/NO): NO